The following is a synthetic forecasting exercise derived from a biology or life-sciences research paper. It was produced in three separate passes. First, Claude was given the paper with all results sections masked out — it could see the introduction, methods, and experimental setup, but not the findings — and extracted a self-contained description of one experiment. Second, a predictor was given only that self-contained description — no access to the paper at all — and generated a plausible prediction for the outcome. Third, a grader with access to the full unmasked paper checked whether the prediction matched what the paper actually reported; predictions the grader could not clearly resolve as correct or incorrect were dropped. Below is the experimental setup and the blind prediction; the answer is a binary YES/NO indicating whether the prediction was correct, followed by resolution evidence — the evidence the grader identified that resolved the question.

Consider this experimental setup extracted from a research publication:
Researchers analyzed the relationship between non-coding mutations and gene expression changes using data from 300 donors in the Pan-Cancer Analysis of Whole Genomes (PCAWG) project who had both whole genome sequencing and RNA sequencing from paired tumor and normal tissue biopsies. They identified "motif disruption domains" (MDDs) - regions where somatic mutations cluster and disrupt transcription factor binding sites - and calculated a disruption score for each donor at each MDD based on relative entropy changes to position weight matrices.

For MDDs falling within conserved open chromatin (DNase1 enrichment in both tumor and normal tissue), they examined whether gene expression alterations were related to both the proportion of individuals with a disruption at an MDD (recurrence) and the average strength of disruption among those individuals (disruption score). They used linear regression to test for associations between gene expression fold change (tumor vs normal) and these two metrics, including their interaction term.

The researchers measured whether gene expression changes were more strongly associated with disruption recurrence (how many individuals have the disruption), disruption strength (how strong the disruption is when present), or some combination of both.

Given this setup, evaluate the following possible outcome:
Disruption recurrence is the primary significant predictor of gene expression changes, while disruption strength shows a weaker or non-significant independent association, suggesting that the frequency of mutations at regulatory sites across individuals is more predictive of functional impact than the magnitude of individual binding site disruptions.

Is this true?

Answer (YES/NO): YES